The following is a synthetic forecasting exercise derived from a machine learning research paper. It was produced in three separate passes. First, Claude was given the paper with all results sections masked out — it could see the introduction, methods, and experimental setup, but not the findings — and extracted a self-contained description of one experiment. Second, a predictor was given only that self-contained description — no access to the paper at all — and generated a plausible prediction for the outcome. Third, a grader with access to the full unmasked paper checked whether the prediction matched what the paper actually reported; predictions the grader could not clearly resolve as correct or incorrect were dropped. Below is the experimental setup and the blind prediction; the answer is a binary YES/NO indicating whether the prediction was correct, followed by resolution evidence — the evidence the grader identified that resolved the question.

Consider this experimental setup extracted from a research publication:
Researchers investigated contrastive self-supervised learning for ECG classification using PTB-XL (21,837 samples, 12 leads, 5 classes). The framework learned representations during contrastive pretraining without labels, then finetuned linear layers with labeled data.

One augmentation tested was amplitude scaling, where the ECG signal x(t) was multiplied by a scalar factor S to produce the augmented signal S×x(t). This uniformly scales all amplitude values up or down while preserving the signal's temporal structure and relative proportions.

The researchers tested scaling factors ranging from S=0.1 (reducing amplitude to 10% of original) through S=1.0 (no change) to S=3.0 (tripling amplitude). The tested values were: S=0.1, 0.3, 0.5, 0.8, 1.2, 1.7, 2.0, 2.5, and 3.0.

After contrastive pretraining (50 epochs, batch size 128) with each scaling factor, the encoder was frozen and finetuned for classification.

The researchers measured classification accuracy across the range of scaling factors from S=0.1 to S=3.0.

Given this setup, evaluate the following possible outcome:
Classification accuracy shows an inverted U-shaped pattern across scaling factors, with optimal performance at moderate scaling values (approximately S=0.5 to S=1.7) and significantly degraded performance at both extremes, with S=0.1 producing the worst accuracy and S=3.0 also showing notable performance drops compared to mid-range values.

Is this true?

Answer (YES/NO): NO